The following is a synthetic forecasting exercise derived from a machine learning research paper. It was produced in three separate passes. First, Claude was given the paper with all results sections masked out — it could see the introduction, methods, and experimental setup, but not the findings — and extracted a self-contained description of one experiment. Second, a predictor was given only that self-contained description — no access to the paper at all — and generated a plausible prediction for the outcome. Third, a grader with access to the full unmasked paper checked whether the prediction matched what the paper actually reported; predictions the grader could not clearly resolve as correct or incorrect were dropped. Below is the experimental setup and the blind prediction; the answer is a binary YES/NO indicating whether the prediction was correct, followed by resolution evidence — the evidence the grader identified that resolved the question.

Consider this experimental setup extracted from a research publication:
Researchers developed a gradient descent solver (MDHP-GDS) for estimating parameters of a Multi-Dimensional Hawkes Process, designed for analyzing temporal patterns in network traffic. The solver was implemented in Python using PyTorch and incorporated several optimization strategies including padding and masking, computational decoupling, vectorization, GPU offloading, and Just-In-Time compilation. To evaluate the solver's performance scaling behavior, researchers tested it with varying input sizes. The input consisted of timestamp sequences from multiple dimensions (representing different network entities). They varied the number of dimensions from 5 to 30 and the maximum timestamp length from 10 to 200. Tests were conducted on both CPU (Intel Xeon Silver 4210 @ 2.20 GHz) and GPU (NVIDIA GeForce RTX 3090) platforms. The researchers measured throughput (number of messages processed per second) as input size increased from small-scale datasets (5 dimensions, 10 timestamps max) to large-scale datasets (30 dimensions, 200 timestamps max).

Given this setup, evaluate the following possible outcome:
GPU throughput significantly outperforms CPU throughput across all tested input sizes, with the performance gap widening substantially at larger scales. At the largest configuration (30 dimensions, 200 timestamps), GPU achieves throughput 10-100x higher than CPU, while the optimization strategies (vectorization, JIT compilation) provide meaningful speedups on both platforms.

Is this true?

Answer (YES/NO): NO